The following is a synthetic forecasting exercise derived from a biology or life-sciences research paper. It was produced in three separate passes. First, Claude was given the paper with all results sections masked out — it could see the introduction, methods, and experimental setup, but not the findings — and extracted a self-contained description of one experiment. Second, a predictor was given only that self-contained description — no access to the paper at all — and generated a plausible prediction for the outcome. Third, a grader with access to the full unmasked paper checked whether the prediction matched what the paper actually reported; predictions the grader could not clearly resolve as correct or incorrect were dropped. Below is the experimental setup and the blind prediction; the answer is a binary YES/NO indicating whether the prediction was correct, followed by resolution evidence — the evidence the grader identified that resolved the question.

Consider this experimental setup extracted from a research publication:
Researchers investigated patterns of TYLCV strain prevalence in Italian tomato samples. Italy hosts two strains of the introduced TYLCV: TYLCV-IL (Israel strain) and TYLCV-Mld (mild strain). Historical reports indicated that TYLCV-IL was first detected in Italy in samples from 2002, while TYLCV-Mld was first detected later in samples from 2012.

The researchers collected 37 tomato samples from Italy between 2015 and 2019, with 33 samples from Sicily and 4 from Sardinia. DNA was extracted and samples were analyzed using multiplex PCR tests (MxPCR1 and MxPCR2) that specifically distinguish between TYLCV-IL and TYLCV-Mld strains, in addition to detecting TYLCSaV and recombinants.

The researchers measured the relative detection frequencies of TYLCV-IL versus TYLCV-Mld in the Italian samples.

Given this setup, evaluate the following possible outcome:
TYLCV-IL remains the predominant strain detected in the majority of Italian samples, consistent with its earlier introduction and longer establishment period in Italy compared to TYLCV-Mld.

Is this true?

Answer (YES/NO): YES